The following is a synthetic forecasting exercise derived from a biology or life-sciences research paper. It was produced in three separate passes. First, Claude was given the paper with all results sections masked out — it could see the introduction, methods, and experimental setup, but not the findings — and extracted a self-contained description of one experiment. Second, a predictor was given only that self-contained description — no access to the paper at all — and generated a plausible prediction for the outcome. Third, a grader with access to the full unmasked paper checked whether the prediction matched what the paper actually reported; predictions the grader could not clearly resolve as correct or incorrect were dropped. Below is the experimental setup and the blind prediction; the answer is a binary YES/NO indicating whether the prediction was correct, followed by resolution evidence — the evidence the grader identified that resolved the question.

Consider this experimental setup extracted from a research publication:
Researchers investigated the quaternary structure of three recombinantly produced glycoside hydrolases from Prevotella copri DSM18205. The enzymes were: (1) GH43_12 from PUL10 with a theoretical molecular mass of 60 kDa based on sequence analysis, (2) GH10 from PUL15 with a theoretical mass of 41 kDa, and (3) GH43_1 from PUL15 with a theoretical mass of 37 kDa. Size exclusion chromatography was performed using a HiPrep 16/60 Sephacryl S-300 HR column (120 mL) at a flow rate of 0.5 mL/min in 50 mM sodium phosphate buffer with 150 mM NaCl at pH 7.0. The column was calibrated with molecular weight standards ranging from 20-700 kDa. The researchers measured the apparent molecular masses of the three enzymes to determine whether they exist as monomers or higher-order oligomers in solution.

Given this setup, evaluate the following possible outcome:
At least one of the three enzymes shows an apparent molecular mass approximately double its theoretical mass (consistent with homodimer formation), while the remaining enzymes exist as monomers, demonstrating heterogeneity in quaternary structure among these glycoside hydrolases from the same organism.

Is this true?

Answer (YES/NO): NO